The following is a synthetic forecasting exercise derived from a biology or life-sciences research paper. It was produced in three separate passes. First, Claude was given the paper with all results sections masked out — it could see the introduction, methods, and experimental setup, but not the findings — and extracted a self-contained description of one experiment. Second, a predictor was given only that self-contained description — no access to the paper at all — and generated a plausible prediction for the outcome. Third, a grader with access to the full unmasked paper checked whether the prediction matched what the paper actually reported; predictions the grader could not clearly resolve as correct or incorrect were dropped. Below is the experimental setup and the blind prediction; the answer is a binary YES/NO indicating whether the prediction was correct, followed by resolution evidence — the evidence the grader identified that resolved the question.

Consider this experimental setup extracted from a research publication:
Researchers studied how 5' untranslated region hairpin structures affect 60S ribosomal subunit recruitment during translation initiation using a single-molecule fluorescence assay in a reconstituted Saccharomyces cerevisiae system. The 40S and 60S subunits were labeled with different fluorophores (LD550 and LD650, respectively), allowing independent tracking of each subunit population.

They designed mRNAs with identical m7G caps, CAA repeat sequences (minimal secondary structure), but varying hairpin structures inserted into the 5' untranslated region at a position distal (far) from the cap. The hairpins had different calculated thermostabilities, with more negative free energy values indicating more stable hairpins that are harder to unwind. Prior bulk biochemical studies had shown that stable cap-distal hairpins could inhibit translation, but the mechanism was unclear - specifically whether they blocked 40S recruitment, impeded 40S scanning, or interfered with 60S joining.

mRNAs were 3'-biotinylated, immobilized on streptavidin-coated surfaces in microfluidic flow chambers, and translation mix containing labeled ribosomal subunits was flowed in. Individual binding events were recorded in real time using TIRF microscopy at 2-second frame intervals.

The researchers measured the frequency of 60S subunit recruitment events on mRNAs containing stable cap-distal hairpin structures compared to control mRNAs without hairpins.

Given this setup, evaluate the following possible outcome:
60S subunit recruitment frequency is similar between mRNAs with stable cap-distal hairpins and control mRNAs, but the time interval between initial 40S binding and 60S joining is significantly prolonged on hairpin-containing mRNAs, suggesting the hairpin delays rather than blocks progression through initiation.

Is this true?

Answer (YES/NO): NO